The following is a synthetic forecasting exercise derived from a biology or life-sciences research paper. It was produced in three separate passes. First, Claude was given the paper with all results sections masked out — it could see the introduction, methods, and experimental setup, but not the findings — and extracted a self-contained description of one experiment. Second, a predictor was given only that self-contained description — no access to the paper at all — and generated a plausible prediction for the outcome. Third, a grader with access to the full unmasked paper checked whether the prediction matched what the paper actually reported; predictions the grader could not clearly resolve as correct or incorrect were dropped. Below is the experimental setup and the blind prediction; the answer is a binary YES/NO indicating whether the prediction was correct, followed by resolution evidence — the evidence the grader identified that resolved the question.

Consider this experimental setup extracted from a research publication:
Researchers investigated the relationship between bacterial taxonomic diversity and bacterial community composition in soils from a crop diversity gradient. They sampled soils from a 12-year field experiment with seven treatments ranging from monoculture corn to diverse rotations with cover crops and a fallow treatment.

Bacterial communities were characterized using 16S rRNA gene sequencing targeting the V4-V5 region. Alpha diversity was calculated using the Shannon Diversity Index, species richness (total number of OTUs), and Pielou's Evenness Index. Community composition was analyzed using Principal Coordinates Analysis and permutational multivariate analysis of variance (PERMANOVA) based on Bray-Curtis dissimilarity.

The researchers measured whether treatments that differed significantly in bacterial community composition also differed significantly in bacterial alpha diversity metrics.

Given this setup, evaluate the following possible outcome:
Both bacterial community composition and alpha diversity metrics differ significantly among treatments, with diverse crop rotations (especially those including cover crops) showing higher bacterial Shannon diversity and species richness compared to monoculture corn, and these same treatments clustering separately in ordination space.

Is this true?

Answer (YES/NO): NO